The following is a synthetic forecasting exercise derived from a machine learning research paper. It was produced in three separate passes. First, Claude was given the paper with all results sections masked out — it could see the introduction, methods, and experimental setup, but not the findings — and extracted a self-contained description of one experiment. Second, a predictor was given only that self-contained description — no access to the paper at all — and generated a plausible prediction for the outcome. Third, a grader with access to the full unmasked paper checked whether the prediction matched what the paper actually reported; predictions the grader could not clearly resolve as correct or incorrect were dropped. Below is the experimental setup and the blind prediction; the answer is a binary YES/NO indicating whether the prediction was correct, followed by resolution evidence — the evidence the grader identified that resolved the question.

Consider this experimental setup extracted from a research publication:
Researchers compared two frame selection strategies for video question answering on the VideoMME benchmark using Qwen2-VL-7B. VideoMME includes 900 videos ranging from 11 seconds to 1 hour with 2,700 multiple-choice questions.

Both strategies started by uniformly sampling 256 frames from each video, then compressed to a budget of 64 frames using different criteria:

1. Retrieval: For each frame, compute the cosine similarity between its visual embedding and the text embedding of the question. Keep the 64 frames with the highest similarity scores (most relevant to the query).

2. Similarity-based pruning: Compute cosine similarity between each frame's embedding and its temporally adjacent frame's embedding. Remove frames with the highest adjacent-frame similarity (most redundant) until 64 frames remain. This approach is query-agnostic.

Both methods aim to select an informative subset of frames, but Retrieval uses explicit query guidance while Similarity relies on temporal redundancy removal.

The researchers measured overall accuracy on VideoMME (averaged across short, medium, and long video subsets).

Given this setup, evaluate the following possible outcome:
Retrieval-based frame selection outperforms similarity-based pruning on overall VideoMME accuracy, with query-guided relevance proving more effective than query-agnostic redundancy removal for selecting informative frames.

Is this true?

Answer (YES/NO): YES